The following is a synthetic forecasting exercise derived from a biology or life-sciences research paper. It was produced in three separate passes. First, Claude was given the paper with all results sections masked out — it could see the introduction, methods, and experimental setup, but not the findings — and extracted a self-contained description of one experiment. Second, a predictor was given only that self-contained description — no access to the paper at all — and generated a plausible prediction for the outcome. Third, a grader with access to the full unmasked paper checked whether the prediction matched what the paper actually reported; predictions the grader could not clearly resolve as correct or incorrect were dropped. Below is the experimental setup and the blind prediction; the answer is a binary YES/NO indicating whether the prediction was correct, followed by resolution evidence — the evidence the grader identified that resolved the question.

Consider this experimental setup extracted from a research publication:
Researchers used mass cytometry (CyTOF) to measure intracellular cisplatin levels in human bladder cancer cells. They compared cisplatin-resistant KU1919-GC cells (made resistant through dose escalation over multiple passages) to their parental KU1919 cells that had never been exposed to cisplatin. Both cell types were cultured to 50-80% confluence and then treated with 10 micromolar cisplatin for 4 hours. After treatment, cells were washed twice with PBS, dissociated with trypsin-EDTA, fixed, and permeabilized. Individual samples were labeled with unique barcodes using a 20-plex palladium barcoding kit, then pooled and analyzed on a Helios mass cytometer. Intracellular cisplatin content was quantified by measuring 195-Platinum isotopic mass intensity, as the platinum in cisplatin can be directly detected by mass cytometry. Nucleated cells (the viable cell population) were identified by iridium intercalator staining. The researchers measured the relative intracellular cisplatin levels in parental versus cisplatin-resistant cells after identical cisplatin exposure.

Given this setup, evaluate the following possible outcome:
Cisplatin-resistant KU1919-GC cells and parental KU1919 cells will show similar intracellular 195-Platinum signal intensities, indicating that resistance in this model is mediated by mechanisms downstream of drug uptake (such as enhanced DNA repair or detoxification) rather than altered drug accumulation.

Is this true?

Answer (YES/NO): NO